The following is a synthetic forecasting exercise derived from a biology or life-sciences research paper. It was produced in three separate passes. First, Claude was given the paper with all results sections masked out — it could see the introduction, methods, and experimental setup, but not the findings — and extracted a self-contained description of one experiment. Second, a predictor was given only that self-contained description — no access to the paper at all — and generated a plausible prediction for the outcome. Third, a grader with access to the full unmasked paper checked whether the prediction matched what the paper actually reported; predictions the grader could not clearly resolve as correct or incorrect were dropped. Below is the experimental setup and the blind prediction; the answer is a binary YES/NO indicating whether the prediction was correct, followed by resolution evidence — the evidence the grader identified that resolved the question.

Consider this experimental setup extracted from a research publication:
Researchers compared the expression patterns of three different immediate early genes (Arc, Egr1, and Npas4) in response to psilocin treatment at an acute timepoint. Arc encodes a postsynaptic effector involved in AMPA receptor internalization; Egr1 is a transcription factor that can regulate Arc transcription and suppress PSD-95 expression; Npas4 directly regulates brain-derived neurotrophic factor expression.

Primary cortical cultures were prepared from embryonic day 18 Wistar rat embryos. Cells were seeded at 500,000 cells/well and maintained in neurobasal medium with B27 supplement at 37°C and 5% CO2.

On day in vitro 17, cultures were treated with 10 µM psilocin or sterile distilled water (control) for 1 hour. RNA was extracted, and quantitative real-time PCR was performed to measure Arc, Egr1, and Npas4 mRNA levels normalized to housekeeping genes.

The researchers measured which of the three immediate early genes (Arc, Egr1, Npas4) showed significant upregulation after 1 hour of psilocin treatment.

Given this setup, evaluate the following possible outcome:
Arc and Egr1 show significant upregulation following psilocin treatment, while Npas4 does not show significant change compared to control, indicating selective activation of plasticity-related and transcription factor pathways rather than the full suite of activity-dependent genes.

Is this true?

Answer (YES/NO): NO